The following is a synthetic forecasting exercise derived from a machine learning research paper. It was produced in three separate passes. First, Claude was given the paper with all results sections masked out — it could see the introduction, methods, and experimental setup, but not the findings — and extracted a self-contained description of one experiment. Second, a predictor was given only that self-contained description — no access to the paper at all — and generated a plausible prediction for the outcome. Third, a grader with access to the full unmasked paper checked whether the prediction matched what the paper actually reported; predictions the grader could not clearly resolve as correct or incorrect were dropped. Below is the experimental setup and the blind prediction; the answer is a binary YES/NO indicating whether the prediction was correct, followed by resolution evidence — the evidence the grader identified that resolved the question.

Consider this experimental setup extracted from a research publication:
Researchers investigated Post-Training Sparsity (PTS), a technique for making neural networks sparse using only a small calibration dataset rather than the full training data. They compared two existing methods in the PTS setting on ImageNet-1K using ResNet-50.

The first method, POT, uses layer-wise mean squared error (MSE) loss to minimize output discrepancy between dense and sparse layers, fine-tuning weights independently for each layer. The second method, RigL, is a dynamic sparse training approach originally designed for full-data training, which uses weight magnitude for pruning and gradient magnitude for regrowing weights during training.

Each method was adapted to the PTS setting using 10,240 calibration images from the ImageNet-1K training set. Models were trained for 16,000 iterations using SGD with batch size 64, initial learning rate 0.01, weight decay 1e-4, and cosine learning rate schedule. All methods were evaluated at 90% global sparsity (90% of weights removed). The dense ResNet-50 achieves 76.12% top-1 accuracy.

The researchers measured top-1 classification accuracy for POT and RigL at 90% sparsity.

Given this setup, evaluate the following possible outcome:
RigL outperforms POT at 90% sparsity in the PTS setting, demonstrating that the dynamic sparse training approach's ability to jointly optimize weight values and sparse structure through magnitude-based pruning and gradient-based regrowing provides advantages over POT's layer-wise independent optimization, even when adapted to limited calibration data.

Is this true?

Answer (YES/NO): YES